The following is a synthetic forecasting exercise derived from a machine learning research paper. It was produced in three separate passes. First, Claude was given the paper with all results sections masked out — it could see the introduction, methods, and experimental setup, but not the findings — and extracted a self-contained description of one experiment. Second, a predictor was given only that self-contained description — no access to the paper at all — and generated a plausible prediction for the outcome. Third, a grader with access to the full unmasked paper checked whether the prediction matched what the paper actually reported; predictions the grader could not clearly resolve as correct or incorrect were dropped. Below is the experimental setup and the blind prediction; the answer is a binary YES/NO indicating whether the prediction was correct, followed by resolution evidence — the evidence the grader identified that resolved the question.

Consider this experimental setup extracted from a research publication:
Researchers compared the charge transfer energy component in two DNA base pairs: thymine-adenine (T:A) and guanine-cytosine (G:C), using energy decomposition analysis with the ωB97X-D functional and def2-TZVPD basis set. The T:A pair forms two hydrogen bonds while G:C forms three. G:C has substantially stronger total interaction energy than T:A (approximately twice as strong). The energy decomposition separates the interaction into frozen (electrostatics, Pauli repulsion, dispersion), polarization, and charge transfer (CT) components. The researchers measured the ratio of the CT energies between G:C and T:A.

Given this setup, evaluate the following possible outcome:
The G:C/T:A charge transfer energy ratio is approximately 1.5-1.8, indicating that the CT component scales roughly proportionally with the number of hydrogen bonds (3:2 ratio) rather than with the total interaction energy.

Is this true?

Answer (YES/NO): NO